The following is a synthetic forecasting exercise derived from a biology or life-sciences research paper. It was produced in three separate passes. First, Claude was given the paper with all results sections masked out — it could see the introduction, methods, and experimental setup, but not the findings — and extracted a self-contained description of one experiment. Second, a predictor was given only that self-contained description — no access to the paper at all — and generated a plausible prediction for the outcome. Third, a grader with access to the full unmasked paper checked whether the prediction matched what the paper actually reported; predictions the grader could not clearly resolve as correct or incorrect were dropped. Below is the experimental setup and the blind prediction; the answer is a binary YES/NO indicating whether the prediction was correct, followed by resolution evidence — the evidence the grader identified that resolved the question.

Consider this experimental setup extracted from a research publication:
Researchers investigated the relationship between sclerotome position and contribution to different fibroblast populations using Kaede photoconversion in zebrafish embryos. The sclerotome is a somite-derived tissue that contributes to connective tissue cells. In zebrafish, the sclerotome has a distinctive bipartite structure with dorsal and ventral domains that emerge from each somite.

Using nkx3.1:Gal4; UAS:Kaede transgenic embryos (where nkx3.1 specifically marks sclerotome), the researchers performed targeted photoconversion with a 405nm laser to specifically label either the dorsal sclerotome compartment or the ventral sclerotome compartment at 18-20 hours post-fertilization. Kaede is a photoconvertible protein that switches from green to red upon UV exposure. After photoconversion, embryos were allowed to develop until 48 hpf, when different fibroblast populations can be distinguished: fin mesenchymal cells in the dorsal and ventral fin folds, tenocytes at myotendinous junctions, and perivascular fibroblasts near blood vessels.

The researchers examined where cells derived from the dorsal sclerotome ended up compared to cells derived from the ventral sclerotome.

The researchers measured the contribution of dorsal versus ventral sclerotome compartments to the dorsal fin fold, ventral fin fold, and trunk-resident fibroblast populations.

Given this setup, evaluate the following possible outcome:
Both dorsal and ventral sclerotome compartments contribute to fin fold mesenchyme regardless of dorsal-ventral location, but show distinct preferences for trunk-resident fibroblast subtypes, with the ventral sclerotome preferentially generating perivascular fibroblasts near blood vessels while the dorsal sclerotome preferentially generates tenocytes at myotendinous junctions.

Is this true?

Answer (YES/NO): NO